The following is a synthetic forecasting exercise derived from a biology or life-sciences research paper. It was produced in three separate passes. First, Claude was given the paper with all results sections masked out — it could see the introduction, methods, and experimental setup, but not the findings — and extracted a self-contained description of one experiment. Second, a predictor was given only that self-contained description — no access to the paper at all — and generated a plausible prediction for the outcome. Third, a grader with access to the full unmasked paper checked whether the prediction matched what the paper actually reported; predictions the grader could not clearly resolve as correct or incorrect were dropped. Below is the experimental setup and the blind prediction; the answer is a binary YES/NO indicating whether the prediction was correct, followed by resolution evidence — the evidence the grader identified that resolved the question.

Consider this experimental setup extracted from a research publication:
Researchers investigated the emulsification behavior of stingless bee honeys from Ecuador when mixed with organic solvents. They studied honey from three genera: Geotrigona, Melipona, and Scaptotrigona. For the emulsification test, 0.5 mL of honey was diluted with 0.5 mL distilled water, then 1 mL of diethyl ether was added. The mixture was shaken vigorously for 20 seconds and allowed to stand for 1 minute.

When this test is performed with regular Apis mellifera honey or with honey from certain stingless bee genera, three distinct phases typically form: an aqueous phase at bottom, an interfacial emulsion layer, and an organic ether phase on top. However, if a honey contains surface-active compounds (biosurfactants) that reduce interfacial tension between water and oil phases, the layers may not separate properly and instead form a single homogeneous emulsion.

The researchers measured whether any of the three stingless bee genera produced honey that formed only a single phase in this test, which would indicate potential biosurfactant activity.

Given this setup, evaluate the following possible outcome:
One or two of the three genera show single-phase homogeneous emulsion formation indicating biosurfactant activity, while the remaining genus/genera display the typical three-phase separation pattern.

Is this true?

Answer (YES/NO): YES